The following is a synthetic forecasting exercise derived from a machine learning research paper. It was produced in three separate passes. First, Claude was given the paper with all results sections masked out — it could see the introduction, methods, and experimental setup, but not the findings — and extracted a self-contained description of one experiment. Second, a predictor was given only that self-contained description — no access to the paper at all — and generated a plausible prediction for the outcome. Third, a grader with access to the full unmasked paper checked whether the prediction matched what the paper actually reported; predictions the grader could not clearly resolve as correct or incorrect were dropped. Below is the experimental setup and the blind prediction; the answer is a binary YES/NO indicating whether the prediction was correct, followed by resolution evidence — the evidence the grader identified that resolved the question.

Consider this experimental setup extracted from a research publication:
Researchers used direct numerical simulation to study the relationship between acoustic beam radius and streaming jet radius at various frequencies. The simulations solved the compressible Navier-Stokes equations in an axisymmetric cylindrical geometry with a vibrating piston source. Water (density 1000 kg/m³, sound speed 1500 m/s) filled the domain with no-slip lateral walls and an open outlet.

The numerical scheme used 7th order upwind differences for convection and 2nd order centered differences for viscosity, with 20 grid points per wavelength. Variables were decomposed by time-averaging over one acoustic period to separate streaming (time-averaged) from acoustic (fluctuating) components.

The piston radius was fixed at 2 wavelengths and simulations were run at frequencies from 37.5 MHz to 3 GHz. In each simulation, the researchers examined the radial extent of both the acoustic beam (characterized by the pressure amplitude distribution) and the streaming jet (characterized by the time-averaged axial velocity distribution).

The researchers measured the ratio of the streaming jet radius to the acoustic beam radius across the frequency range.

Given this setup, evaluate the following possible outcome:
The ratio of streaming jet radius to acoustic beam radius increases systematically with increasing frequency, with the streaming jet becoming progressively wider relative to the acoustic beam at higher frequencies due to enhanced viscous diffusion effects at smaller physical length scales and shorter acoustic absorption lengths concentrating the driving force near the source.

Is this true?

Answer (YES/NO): NO